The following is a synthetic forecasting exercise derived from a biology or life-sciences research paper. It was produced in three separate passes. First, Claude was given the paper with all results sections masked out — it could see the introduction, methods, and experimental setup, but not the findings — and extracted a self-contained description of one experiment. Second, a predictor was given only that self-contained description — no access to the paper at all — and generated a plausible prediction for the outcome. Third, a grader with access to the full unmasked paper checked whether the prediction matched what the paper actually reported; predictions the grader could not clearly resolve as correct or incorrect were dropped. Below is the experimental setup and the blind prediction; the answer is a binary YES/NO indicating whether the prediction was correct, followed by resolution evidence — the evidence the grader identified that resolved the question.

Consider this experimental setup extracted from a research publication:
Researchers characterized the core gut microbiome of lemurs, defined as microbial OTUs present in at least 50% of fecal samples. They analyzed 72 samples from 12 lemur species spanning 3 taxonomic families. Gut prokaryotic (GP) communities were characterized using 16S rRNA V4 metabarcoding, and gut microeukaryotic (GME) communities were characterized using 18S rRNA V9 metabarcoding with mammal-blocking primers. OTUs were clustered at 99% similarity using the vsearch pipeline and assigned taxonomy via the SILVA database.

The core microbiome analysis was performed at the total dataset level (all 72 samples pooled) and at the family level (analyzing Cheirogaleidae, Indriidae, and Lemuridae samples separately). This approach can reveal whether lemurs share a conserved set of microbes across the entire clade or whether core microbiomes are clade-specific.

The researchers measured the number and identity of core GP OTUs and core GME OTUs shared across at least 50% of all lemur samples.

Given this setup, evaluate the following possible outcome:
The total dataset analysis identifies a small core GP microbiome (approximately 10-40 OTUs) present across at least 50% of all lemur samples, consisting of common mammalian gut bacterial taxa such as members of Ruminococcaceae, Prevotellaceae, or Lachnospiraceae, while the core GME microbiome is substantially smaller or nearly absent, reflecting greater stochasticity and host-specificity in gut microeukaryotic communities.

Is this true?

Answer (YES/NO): NO